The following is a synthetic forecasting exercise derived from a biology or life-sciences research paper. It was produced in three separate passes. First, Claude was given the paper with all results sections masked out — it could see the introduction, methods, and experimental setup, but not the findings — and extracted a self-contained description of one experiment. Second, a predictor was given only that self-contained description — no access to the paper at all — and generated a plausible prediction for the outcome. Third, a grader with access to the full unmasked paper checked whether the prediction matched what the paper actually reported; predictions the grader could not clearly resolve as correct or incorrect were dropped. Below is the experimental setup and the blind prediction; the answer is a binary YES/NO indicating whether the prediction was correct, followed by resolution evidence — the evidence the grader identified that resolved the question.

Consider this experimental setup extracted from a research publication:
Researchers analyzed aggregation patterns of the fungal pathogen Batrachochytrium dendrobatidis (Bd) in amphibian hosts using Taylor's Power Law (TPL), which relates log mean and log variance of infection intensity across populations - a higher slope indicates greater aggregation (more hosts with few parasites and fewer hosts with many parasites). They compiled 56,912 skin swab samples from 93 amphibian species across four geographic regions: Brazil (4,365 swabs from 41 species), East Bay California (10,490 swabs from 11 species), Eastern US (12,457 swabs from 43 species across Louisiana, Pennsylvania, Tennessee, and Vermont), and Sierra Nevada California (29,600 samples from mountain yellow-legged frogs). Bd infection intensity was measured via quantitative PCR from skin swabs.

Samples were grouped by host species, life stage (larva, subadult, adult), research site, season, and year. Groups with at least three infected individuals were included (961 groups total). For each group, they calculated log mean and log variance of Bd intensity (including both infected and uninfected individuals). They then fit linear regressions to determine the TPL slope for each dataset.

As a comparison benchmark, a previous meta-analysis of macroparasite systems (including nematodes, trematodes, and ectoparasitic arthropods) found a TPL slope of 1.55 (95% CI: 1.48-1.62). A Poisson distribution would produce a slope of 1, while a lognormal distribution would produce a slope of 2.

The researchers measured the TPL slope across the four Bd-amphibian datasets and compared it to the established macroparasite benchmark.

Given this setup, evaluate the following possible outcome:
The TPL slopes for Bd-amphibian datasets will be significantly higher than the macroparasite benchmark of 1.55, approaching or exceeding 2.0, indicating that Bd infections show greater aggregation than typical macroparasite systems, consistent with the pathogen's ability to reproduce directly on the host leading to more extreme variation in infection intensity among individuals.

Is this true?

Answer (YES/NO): YES